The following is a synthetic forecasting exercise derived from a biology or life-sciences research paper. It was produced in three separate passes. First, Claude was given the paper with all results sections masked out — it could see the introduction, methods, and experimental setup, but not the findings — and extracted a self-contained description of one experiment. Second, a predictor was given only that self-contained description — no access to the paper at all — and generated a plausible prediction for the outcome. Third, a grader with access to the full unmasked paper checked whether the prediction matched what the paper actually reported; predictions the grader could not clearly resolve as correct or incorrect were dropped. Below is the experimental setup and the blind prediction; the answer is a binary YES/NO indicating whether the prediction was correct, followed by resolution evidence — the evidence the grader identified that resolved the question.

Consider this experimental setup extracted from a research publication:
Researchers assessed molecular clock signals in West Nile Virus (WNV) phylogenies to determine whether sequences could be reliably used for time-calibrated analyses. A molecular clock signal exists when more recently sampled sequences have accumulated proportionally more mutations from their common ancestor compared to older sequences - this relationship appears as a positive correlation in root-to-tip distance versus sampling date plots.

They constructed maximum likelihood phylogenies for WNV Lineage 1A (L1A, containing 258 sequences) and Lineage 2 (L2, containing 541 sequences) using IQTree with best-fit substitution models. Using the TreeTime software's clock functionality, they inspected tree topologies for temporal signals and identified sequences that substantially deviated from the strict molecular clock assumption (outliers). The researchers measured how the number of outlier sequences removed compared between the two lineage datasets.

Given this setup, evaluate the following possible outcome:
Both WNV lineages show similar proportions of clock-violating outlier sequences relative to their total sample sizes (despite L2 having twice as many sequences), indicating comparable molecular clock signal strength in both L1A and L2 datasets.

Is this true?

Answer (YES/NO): NO